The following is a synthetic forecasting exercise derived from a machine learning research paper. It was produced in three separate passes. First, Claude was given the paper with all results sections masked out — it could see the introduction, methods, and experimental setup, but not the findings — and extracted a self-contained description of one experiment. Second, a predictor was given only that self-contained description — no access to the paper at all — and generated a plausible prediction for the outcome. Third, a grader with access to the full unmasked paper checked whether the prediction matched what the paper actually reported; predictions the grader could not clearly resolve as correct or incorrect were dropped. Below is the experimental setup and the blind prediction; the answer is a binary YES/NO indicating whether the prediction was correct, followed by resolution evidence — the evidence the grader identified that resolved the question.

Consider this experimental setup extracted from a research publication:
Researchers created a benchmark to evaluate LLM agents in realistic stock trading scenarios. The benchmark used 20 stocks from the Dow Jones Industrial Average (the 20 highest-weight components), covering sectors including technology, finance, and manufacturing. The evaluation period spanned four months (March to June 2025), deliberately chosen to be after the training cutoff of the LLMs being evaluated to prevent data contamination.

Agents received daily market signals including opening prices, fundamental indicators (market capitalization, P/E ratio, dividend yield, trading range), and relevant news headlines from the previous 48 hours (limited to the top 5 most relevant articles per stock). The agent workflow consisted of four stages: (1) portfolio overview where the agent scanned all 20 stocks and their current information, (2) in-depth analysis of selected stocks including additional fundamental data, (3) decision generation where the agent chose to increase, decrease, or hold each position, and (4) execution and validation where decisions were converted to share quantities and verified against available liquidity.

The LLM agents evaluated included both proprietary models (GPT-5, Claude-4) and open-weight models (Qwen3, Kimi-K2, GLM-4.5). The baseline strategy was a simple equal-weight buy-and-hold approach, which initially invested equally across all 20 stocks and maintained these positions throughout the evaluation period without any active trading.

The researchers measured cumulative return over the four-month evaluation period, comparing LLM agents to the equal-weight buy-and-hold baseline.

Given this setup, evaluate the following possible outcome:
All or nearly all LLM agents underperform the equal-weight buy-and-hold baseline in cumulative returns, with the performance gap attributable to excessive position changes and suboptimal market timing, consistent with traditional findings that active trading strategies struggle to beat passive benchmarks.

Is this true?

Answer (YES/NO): NO